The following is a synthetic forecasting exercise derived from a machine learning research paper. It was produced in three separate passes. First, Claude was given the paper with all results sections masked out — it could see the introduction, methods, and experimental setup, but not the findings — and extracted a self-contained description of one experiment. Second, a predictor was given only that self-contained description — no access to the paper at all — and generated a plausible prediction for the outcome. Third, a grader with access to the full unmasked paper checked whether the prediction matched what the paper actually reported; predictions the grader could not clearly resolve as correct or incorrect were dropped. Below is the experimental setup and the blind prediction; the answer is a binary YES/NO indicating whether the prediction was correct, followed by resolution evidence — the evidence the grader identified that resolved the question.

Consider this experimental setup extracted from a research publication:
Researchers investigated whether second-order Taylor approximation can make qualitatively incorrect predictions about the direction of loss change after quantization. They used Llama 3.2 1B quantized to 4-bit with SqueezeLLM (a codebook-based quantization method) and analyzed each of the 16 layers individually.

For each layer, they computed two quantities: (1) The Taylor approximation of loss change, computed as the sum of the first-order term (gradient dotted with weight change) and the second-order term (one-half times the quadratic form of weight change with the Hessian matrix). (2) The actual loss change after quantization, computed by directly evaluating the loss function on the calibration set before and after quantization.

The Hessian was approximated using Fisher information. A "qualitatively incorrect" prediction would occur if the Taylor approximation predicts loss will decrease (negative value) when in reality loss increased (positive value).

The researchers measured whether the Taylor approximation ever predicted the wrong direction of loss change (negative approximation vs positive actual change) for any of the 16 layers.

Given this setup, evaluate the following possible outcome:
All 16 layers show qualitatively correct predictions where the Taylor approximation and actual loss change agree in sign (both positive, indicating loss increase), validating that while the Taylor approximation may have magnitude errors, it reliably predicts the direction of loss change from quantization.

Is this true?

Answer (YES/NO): NO